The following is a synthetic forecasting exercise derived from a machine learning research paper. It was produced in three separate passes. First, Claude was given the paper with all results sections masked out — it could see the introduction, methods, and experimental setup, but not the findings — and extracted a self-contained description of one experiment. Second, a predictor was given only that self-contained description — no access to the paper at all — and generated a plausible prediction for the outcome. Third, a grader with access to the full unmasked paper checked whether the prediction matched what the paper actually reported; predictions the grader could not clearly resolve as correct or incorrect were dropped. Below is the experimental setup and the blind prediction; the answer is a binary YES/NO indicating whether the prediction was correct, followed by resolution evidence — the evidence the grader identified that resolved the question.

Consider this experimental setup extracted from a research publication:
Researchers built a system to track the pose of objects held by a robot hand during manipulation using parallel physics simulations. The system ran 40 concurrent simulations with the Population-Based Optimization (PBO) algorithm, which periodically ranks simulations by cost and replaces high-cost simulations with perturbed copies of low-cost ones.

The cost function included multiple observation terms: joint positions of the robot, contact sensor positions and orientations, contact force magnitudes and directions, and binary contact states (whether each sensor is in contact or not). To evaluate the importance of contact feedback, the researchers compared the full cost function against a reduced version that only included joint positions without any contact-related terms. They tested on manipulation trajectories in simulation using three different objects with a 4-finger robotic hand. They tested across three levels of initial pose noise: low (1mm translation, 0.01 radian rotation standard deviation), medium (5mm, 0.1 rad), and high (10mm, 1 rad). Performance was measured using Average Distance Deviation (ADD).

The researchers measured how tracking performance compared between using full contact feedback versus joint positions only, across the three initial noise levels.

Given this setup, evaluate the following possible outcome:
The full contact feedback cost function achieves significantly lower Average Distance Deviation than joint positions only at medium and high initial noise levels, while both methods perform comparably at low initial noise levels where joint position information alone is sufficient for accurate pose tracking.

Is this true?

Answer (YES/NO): NO